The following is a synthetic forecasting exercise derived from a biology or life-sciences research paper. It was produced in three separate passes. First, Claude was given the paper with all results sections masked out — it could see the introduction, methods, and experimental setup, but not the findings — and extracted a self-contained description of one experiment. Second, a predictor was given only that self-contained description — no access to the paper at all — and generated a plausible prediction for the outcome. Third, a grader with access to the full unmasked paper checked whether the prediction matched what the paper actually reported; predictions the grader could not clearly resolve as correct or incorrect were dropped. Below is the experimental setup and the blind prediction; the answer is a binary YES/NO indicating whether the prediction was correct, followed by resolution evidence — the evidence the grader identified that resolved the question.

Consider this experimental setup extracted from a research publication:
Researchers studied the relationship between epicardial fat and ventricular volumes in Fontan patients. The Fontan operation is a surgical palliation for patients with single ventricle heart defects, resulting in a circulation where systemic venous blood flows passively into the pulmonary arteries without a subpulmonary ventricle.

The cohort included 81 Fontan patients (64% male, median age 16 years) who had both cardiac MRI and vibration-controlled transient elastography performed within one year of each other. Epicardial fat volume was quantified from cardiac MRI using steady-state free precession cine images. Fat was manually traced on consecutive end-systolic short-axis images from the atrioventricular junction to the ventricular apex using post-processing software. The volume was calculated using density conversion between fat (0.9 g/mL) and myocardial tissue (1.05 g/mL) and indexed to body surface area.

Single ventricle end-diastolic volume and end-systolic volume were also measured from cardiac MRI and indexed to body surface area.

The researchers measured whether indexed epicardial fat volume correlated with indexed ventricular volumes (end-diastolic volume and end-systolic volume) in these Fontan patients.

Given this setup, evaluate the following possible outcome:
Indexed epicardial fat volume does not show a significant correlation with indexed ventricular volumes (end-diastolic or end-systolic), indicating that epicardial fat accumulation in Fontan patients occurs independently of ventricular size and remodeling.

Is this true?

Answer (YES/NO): NO